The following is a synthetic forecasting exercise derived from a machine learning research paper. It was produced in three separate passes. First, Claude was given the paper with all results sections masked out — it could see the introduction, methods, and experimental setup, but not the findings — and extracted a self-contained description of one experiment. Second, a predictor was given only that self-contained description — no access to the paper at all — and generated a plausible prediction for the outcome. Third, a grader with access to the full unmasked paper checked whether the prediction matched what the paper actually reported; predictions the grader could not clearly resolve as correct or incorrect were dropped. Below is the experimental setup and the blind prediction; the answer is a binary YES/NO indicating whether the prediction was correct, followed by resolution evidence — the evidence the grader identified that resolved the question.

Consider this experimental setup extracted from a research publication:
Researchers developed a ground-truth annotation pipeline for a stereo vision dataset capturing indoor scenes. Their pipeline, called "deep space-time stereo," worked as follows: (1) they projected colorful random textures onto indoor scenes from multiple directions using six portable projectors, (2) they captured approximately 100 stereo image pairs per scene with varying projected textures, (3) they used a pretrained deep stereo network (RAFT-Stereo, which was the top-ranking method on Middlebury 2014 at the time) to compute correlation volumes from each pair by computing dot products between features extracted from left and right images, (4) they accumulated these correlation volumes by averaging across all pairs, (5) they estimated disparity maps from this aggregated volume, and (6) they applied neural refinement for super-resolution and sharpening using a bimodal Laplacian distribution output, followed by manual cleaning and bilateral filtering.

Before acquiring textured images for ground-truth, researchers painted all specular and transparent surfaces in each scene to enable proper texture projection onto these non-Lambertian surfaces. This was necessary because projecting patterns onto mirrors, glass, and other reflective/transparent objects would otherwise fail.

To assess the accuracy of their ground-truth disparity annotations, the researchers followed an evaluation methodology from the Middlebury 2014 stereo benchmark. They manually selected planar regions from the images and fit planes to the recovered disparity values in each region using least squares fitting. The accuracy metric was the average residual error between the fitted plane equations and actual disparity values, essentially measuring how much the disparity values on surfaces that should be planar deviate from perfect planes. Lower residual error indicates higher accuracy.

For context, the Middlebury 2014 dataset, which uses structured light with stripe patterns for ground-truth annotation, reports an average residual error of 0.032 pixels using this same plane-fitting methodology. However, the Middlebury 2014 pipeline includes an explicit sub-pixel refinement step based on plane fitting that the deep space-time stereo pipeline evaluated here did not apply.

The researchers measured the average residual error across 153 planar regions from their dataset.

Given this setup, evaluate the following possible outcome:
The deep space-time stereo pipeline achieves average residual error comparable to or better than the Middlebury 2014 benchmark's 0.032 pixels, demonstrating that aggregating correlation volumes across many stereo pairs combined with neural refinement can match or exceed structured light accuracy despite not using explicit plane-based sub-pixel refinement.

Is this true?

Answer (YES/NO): NO